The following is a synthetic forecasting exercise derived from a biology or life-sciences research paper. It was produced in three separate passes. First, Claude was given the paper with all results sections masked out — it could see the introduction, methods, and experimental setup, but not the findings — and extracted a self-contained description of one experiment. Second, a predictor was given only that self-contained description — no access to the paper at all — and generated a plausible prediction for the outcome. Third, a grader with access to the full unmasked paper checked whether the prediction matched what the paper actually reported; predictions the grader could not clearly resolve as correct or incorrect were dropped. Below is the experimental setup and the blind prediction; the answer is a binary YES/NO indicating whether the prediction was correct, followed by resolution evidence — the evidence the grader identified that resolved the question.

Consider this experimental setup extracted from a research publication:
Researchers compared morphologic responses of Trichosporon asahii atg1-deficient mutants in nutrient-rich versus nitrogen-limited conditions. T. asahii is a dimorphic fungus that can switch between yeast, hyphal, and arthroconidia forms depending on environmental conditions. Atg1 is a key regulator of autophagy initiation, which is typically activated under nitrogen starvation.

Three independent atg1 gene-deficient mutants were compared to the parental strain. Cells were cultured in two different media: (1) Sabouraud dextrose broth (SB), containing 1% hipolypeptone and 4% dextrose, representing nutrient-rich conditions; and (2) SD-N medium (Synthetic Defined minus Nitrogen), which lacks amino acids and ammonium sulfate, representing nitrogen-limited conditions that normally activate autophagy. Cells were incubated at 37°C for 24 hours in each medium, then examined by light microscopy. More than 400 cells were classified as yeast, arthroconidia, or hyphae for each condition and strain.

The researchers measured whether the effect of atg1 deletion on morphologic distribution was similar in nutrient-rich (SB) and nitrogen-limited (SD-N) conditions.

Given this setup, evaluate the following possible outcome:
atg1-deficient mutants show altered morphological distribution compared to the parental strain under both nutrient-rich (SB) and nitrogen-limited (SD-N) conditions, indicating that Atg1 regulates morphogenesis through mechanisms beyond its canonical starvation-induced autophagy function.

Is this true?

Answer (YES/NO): NO